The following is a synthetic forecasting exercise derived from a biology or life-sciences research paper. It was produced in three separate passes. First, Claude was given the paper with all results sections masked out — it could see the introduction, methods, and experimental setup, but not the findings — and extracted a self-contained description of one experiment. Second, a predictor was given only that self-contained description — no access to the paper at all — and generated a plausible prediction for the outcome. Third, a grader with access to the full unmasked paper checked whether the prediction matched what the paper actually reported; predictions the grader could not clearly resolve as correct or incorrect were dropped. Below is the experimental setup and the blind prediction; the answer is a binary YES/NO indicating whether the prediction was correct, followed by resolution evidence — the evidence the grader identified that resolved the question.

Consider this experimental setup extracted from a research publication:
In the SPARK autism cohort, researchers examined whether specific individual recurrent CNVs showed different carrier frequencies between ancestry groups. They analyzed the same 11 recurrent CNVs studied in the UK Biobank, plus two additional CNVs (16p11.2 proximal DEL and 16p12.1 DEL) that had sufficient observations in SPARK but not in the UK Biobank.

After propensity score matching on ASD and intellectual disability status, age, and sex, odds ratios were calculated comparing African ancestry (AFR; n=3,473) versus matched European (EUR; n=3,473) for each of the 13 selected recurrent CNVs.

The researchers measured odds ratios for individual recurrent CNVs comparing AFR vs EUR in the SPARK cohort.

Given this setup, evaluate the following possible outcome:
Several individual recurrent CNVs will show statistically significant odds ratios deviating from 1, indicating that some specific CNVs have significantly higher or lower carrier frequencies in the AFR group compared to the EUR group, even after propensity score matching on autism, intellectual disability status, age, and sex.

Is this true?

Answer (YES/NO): YES